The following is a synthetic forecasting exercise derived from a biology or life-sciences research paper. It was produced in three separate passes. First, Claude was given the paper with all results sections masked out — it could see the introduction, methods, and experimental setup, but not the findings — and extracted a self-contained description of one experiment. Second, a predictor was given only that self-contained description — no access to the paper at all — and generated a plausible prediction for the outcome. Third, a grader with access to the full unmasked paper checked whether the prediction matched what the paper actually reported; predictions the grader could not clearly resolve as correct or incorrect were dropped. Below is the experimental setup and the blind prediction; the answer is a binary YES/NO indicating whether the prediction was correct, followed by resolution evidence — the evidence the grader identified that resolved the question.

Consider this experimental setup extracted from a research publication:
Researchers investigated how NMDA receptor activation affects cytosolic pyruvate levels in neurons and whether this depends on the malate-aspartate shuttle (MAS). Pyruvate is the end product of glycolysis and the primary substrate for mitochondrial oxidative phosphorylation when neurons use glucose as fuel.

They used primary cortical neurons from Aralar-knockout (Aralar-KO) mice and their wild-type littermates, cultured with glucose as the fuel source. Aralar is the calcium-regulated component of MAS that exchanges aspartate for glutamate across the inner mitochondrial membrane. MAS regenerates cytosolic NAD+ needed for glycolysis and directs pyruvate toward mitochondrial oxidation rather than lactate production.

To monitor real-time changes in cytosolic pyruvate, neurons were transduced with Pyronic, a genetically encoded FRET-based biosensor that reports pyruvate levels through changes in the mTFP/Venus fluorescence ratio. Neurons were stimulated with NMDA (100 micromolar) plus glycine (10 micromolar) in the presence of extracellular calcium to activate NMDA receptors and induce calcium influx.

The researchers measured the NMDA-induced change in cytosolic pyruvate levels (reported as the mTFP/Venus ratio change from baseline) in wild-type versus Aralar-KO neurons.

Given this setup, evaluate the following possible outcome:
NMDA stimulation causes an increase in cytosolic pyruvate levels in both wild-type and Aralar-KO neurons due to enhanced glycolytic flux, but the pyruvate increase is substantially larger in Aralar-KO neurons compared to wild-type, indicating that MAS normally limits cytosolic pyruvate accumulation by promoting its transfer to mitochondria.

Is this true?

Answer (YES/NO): NO